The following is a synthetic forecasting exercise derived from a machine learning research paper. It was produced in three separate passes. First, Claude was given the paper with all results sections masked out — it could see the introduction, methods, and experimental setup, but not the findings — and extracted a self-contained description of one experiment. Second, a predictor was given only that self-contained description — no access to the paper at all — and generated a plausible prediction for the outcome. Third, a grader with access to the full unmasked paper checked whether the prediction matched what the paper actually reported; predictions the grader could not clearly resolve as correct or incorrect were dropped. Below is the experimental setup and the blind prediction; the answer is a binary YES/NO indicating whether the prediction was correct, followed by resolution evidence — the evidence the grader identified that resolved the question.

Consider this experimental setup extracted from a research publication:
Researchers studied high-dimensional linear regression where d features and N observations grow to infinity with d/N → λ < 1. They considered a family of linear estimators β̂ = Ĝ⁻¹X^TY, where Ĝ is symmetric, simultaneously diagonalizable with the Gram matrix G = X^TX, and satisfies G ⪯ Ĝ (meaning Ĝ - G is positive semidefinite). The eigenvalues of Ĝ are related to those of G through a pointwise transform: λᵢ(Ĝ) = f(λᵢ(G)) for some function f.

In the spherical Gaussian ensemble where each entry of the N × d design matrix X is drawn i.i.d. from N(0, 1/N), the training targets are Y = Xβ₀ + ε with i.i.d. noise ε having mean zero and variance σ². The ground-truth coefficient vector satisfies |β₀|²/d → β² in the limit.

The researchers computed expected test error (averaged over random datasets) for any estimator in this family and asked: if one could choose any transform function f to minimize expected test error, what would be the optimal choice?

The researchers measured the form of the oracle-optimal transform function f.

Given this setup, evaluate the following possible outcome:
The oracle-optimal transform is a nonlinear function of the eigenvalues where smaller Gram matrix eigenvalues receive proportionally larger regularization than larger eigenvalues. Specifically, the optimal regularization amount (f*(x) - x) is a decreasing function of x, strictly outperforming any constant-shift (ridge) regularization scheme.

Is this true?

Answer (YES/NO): NO